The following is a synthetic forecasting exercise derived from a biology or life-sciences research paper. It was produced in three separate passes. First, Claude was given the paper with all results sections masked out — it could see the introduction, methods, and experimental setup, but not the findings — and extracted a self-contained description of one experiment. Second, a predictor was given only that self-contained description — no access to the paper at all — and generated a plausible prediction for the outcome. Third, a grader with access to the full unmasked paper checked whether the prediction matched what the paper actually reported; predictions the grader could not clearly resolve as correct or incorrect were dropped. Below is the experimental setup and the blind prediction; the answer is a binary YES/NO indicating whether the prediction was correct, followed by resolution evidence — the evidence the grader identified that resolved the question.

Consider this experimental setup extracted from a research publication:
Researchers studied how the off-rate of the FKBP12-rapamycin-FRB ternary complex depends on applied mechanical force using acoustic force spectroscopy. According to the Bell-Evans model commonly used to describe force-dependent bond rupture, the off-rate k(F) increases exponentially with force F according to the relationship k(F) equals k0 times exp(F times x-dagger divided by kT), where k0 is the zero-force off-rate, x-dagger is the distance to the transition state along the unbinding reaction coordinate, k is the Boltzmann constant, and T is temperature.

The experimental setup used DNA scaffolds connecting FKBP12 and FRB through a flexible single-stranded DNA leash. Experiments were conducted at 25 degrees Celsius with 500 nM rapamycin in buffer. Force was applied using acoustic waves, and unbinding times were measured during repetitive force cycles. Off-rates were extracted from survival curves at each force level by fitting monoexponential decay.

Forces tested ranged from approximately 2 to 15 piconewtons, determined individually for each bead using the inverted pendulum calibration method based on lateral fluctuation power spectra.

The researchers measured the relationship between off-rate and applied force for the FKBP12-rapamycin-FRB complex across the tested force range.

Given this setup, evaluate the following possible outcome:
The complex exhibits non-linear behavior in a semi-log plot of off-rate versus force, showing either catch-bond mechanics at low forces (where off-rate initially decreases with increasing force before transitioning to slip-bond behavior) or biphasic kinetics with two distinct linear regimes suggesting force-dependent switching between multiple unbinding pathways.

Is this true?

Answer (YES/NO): NO